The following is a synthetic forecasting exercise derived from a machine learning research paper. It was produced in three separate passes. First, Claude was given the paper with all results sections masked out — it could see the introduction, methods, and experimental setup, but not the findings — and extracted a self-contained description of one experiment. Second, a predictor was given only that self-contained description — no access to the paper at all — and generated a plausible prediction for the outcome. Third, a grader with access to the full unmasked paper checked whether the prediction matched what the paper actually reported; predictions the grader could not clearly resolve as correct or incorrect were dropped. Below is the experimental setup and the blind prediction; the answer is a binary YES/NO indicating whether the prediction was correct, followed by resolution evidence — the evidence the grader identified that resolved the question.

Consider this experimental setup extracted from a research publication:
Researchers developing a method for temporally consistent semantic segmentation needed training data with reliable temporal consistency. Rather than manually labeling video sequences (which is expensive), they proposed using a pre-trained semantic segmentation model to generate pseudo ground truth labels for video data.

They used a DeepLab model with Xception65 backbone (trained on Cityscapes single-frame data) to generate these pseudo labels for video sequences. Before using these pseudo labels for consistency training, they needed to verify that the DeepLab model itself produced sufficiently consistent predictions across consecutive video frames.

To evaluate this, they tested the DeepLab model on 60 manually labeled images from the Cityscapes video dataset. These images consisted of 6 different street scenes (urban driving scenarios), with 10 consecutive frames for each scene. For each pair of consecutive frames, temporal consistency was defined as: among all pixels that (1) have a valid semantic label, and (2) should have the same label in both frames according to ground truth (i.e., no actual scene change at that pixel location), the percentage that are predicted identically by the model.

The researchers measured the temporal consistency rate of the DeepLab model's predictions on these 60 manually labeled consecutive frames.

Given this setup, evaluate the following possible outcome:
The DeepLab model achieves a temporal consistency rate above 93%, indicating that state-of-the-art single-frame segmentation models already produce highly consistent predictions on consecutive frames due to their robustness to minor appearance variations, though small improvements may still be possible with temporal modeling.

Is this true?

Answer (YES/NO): YES